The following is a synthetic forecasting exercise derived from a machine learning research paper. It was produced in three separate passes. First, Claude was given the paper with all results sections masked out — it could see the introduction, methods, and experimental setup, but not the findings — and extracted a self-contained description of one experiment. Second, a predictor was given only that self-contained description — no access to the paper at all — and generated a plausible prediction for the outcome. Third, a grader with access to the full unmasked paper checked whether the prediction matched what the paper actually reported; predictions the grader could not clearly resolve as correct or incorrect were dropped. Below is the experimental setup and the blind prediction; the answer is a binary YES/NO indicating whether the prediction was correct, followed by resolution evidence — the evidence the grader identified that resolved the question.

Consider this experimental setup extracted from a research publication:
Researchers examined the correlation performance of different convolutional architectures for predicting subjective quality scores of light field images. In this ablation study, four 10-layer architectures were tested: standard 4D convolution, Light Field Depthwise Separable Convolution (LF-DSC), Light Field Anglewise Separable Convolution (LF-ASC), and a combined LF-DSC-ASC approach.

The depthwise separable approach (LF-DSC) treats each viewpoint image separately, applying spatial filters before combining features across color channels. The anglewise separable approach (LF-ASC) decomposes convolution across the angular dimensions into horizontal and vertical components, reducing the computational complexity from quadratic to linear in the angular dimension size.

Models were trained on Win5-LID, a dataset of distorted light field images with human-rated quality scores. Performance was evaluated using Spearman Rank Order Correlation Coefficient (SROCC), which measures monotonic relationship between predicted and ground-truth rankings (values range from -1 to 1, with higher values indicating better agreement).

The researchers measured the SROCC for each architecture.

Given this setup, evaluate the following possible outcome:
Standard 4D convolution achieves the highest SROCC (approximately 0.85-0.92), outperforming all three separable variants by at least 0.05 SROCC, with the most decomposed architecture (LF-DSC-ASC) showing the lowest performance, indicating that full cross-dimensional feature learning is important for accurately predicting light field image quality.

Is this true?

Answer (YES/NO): NO